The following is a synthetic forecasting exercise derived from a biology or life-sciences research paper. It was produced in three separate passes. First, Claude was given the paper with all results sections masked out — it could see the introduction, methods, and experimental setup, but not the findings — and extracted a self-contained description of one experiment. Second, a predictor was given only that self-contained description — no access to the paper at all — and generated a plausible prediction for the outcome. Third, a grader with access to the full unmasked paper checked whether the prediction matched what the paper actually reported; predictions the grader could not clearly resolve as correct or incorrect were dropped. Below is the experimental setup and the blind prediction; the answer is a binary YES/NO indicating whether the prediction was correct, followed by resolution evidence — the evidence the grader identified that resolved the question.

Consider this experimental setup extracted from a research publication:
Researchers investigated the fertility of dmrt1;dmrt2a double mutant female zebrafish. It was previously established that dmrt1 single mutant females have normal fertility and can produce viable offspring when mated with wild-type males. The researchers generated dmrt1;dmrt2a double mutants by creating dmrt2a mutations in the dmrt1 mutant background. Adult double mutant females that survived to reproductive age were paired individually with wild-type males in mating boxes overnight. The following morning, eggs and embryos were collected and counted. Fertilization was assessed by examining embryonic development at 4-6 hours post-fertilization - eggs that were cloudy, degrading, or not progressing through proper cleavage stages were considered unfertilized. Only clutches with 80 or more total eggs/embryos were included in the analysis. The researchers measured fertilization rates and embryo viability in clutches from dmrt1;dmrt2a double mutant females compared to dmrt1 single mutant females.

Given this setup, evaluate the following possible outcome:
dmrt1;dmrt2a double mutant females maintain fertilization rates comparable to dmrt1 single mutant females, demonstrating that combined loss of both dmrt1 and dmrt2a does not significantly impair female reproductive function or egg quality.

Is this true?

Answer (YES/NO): NO